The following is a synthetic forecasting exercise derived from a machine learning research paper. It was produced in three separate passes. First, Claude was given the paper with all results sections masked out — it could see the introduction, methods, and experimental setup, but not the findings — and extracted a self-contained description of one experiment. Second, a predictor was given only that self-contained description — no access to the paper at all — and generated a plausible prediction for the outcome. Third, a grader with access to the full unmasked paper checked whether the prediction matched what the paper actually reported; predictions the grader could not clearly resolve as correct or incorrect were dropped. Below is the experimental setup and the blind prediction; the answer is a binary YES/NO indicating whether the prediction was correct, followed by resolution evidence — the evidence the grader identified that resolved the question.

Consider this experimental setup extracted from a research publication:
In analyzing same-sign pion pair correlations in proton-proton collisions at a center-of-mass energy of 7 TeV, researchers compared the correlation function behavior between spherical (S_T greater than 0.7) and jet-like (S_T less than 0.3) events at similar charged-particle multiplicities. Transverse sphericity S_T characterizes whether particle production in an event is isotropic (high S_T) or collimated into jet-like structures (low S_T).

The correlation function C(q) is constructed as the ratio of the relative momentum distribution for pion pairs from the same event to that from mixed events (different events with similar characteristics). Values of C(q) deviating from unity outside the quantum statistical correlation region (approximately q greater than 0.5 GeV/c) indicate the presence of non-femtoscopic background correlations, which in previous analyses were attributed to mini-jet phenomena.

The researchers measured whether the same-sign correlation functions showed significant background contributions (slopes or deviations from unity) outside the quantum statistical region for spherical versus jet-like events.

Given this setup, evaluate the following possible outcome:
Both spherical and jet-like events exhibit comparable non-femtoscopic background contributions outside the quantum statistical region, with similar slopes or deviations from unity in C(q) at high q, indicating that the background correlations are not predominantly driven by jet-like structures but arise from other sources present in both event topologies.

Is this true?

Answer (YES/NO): NO